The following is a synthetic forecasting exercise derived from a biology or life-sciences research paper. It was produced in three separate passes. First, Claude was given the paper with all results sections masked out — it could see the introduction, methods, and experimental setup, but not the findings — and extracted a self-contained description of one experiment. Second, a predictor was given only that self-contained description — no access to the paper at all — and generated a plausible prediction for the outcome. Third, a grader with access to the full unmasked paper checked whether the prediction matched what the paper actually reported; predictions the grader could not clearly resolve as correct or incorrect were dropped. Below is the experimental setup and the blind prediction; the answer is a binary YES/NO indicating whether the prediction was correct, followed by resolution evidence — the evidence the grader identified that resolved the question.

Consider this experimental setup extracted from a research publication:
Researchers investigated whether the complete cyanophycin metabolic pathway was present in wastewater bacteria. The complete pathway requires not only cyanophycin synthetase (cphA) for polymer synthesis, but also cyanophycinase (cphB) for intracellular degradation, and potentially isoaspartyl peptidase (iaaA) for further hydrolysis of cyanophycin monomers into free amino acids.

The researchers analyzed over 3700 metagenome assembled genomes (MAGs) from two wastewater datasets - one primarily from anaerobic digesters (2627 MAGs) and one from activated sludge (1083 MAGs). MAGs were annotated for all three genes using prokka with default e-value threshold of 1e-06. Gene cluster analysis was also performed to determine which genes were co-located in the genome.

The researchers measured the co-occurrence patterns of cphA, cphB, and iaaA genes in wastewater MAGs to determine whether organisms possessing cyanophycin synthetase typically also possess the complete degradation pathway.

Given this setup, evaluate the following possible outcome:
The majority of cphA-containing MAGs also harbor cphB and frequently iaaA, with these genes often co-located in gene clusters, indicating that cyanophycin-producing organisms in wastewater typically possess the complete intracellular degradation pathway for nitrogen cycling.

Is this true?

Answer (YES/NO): NO